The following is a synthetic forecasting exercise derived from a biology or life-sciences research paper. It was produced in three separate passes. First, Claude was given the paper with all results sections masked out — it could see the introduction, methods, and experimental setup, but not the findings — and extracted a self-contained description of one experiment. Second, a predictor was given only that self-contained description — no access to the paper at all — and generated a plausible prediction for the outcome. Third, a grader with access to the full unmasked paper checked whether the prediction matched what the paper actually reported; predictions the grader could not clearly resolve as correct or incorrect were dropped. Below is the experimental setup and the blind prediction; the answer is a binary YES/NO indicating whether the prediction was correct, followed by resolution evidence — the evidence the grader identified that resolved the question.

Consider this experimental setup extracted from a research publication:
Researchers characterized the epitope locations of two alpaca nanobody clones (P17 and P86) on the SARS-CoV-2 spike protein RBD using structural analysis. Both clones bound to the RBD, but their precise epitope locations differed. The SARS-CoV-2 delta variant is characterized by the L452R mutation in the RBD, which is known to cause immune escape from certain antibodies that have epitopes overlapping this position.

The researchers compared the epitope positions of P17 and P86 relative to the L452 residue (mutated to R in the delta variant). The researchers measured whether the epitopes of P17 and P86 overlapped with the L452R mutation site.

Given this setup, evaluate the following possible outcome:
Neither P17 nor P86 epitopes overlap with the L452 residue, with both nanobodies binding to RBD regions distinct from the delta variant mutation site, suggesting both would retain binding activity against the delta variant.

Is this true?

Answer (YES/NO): NO